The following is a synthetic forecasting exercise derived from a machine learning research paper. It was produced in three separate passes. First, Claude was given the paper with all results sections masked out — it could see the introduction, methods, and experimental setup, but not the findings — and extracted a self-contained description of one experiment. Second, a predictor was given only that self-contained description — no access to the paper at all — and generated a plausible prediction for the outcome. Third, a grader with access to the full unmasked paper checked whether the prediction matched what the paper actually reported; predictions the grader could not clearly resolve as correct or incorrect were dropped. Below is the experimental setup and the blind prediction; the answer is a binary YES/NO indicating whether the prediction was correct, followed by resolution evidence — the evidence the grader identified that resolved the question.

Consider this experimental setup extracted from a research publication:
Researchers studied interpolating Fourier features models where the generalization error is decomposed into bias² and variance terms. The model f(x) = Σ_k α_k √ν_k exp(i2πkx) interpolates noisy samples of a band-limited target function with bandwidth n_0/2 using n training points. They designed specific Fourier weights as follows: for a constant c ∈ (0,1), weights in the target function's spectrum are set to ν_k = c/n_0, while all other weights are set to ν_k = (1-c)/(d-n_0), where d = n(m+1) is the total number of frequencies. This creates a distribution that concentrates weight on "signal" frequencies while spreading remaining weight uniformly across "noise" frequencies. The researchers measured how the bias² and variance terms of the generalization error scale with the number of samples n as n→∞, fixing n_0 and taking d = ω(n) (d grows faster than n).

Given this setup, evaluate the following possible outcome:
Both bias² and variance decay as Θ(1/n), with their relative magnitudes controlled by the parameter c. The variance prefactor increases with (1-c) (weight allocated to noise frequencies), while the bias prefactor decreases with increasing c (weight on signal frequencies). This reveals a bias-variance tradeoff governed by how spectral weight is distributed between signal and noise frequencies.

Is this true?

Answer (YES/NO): NO